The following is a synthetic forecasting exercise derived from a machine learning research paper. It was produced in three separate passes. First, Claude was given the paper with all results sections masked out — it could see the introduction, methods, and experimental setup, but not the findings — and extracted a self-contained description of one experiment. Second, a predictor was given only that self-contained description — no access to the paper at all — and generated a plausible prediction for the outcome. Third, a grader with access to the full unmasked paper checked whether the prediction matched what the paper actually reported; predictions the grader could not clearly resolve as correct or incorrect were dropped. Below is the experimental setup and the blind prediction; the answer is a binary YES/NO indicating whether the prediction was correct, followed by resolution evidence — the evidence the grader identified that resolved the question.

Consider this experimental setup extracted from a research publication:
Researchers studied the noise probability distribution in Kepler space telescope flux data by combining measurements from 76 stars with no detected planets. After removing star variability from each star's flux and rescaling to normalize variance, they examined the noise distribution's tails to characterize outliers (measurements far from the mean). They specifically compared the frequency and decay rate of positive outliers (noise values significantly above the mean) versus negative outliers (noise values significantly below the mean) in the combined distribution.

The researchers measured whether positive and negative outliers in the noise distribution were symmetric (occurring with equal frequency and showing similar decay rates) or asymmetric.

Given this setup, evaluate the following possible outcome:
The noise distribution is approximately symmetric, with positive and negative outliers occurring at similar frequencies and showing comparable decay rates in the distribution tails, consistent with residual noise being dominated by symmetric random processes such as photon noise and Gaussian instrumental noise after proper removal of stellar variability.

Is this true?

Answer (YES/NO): NO